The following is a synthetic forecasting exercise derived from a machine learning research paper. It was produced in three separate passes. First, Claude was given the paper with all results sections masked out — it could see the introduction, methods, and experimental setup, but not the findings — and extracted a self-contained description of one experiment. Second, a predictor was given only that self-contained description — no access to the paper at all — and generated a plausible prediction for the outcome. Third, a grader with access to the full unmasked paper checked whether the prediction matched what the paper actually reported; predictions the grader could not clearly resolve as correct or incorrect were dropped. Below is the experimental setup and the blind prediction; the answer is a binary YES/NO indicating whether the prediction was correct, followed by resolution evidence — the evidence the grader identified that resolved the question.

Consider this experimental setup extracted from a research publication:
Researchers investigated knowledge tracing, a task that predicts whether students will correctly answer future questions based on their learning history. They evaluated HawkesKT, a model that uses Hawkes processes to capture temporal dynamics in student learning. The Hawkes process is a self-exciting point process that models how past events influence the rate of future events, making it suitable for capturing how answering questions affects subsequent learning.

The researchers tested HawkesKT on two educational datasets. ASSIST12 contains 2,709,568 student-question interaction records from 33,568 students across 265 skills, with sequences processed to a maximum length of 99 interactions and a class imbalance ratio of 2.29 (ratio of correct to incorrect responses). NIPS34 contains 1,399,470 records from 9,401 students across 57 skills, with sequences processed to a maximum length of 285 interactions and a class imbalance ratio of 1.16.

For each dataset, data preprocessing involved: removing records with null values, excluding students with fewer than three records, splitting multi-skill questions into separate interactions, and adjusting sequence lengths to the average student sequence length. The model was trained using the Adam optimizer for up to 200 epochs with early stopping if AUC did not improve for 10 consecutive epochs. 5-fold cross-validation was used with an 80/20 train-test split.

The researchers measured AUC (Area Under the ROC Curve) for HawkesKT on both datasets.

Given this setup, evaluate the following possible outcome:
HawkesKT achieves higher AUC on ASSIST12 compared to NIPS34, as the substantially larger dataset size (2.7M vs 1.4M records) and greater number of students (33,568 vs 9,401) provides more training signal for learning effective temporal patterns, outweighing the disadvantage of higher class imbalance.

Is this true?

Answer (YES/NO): YES